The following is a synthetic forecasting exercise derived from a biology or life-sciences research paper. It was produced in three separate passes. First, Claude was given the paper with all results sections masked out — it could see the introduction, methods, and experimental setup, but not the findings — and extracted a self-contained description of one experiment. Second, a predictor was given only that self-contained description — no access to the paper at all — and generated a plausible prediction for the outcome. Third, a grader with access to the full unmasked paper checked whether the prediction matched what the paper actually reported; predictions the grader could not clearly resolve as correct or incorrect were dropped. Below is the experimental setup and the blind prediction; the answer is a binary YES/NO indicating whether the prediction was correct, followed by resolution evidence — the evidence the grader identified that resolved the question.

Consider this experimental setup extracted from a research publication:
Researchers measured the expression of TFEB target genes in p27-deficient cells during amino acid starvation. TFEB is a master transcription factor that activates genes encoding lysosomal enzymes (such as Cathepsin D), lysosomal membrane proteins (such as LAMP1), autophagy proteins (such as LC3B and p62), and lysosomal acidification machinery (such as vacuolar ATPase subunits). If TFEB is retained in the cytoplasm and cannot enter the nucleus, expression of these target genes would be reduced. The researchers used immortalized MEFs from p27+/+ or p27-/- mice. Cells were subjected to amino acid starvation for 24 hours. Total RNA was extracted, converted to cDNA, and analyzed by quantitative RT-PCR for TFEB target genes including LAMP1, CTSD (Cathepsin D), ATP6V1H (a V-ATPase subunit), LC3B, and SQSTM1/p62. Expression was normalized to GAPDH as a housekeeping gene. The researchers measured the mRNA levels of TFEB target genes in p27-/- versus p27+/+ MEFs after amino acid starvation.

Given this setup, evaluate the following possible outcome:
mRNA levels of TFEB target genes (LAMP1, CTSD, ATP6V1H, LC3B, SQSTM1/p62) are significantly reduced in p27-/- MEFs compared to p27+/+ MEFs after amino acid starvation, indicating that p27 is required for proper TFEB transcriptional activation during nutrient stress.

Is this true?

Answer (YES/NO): YES